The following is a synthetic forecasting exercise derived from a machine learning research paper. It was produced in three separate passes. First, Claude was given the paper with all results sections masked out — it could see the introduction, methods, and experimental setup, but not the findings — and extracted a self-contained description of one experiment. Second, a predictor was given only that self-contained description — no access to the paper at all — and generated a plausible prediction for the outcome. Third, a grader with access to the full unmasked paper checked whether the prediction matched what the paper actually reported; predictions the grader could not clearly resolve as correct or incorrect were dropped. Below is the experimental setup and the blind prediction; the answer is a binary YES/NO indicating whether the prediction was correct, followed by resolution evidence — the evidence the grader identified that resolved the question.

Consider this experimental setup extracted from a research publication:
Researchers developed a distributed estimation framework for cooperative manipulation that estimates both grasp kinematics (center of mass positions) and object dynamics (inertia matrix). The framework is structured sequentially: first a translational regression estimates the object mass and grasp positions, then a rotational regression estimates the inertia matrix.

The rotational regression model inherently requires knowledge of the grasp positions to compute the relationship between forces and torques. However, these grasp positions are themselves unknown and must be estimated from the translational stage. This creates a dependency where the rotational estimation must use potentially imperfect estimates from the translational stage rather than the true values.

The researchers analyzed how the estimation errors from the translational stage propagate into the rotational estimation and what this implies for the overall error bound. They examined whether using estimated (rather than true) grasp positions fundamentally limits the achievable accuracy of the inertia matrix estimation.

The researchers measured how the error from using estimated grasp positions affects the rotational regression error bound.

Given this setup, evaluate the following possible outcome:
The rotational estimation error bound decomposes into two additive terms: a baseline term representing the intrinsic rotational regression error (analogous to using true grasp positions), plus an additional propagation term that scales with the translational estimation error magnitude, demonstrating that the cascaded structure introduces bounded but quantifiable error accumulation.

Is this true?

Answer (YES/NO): YES